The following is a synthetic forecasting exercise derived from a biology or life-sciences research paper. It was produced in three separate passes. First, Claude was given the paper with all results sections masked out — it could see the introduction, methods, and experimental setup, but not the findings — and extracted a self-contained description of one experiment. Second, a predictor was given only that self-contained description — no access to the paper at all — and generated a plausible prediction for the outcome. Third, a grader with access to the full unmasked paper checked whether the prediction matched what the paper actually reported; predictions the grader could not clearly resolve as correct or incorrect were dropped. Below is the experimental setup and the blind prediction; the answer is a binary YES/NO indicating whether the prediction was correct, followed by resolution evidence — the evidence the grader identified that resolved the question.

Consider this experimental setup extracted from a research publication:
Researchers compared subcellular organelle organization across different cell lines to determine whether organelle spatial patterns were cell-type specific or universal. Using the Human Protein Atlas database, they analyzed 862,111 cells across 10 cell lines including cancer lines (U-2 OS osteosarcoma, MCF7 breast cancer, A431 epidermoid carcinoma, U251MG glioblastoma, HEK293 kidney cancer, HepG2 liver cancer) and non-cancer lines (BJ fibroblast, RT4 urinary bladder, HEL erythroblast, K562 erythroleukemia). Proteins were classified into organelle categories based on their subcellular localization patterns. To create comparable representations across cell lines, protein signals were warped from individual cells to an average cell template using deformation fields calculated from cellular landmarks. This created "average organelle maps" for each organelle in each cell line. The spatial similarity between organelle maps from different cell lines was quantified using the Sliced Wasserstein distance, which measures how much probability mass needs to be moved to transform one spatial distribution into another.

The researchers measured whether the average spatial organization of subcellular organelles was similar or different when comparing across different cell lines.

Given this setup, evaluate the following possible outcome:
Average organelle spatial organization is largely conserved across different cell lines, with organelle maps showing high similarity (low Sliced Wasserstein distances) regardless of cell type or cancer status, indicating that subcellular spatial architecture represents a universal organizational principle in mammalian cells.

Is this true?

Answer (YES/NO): NO